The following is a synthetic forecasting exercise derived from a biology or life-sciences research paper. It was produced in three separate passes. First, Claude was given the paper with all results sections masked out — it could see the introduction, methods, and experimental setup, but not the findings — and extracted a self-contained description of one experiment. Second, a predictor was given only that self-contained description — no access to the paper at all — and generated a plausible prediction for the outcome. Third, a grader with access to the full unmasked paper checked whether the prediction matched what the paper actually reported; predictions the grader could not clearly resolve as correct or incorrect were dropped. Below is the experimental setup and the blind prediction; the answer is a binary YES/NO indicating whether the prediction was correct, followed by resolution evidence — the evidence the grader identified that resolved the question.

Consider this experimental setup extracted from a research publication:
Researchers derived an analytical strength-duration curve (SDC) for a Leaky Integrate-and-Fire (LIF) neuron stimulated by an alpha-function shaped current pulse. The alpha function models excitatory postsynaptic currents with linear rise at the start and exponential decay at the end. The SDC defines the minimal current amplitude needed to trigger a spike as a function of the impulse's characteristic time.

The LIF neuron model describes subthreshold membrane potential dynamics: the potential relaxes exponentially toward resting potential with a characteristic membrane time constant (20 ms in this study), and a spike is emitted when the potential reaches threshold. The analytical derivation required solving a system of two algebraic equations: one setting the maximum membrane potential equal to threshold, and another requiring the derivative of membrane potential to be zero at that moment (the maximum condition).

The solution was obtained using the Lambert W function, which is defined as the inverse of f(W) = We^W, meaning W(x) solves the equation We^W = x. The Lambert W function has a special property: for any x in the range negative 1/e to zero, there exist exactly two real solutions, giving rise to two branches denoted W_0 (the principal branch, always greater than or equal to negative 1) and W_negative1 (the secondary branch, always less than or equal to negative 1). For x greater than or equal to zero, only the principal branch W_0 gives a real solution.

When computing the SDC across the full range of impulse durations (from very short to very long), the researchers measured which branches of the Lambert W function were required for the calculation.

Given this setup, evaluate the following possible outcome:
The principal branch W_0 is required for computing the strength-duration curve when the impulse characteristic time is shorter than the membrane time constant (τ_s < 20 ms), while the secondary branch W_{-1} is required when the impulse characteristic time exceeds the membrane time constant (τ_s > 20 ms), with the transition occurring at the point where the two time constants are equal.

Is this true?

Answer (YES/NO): NO